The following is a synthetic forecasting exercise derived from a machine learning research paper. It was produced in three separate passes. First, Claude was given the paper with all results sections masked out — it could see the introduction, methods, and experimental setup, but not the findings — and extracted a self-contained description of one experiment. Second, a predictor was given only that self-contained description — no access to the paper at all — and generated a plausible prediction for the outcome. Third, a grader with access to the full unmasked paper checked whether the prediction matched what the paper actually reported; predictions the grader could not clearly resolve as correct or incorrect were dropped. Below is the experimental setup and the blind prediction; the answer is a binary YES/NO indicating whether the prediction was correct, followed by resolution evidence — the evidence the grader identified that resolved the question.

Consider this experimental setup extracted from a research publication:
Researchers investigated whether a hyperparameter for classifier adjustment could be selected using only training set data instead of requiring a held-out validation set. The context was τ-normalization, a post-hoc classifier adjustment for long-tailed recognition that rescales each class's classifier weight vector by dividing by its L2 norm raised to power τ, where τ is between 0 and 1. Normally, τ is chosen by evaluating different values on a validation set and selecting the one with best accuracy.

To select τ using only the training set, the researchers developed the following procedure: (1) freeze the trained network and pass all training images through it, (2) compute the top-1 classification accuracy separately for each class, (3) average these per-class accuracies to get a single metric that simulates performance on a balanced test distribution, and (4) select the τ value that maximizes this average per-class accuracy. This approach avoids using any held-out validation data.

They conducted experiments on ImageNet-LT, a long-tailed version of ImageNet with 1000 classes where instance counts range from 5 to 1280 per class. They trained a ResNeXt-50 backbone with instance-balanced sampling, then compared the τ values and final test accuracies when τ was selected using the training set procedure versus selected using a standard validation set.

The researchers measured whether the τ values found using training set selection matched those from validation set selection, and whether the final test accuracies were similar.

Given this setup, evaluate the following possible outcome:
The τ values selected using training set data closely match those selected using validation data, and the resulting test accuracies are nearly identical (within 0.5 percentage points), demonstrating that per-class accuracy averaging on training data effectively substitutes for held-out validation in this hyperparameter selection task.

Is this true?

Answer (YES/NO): YES